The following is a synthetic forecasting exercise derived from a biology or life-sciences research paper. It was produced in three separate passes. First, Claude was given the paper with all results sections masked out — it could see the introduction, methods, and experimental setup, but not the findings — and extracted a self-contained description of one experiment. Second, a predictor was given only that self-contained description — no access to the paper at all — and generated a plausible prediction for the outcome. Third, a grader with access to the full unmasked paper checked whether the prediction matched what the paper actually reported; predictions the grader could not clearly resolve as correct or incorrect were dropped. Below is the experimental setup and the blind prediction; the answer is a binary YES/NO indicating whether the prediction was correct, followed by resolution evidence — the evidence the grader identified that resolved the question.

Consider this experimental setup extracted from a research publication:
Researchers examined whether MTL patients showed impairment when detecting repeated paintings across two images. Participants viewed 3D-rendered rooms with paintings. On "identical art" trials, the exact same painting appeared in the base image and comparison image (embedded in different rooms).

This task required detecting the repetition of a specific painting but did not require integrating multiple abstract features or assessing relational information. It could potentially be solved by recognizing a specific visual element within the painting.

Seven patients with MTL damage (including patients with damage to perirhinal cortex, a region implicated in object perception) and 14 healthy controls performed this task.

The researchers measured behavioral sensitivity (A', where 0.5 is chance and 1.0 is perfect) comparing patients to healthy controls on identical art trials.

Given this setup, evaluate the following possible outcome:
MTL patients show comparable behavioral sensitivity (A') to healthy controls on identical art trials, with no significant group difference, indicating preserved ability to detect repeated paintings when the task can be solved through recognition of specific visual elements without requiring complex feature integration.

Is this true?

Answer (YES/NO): YES